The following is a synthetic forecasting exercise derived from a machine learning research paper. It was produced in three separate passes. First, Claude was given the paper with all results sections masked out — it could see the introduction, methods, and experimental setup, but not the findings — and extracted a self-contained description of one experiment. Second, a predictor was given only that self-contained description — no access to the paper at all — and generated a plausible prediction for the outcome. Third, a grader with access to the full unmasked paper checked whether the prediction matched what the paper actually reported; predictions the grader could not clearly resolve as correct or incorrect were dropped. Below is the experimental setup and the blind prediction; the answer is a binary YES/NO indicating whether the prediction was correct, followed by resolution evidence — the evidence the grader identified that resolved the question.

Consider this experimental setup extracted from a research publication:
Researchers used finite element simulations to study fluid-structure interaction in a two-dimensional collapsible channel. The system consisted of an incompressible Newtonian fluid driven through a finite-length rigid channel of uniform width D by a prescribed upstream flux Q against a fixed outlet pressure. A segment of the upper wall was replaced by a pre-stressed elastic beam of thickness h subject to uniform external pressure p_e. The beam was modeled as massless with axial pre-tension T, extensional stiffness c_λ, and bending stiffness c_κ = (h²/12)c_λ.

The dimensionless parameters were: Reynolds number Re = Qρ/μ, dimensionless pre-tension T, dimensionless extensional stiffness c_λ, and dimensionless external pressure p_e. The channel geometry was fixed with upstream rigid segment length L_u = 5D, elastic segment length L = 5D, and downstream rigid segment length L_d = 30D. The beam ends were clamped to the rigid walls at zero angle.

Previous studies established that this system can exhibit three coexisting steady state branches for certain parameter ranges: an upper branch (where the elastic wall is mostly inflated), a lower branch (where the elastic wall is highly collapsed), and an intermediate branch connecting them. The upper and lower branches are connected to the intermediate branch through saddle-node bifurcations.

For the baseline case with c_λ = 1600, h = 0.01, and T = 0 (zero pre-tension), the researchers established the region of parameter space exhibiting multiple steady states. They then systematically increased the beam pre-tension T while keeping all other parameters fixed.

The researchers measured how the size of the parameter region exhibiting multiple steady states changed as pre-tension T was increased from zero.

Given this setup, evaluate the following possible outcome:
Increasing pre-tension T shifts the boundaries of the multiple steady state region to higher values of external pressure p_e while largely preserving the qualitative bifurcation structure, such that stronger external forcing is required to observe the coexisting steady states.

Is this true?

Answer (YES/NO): NO